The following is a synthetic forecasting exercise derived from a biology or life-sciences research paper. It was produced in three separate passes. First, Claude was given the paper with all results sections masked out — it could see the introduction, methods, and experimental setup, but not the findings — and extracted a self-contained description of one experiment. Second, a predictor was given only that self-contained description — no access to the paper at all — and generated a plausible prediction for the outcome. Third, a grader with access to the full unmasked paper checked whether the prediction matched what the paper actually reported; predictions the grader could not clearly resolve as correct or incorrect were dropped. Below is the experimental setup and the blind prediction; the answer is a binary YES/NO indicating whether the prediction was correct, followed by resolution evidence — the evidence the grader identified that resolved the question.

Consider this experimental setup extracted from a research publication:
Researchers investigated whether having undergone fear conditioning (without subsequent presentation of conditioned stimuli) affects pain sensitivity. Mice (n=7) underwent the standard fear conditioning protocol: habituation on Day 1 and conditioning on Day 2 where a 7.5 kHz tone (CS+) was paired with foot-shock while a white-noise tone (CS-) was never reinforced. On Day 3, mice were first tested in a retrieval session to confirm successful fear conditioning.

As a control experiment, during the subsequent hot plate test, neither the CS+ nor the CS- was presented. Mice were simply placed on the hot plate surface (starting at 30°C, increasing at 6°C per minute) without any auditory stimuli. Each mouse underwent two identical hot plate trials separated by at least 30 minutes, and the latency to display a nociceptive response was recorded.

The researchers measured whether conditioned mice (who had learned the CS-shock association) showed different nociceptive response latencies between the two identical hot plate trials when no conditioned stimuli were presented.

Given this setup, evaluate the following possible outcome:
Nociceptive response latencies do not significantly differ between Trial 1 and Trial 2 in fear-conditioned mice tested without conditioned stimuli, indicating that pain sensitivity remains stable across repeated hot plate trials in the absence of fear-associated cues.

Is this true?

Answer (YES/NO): NO